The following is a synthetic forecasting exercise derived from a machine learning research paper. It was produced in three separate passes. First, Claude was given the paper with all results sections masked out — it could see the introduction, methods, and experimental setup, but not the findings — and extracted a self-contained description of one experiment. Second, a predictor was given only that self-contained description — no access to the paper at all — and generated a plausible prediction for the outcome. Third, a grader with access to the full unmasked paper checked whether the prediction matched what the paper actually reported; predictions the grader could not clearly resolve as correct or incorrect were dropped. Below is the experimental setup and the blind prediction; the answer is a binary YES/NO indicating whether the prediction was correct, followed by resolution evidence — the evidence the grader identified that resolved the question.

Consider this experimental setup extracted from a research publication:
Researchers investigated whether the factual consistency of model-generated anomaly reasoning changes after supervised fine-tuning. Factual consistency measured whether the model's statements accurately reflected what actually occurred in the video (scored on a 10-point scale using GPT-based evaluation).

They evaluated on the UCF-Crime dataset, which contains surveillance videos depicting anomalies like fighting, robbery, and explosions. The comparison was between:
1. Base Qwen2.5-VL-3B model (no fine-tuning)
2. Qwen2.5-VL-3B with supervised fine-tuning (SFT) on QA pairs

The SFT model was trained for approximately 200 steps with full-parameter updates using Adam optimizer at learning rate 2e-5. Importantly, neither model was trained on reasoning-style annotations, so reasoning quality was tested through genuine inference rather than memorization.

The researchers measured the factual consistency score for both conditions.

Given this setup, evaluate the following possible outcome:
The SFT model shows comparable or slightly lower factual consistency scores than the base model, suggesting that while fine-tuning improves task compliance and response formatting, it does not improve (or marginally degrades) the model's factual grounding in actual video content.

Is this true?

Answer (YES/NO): NO